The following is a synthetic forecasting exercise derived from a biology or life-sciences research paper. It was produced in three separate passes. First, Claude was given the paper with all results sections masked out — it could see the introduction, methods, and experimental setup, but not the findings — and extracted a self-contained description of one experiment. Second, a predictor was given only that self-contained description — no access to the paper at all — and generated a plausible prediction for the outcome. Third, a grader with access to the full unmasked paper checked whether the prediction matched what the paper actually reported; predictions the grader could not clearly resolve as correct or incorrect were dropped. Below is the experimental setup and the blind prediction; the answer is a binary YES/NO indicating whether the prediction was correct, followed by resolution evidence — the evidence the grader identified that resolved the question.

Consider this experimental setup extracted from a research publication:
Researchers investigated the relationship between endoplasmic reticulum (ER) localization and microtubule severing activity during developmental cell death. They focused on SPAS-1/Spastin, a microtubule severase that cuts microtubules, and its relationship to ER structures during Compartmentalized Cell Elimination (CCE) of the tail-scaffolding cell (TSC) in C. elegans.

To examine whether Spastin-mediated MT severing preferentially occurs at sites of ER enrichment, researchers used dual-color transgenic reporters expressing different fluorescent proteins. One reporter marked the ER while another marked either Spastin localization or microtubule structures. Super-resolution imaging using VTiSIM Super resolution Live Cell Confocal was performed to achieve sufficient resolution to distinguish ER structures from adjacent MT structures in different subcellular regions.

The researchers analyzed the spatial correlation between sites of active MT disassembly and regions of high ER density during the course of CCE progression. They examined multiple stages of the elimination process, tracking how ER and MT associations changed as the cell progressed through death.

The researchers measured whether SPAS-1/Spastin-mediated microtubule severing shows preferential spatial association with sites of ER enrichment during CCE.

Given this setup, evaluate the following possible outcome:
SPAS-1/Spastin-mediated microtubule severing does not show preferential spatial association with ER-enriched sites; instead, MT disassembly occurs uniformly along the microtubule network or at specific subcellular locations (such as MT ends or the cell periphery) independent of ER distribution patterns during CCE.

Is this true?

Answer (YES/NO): NO